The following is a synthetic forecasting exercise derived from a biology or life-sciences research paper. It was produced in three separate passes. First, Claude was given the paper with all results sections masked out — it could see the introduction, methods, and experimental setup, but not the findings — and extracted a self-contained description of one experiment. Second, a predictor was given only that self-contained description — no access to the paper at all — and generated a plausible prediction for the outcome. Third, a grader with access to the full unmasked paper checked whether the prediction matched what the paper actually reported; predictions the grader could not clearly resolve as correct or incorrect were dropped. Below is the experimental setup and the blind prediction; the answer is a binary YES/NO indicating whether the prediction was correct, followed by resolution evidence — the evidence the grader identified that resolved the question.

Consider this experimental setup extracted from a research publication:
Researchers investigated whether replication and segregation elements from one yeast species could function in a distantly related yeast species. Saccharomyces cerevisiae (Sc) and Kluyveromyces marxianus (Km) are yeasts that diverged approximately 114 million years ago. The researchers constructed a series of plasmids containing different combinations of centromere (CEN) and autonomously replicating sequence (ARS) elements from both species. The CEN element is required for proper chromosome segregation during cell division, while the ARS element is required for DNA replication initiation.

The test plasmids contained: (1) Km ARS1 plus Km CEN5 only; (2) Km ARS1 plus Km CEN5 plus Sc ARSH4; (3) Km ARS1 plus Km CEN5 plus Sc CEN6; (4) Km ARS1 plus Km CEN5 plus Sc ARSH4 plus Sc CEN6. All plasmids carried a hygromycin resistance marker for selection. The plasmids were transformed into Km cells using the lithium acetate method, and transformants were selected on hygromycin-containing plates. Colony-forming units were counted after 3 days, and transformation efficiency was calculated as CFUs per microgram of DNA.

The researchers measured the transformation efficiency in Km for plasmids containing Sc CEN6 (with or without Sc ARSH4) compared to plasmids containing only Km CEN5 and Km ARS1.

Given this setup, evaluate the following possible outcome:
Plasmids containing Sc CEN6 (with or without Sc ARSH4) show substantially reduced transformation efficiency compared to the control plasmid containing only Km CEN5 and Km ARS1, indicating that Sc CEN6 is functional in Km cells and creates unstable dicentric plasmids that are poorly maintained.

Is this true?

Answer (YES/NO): NO